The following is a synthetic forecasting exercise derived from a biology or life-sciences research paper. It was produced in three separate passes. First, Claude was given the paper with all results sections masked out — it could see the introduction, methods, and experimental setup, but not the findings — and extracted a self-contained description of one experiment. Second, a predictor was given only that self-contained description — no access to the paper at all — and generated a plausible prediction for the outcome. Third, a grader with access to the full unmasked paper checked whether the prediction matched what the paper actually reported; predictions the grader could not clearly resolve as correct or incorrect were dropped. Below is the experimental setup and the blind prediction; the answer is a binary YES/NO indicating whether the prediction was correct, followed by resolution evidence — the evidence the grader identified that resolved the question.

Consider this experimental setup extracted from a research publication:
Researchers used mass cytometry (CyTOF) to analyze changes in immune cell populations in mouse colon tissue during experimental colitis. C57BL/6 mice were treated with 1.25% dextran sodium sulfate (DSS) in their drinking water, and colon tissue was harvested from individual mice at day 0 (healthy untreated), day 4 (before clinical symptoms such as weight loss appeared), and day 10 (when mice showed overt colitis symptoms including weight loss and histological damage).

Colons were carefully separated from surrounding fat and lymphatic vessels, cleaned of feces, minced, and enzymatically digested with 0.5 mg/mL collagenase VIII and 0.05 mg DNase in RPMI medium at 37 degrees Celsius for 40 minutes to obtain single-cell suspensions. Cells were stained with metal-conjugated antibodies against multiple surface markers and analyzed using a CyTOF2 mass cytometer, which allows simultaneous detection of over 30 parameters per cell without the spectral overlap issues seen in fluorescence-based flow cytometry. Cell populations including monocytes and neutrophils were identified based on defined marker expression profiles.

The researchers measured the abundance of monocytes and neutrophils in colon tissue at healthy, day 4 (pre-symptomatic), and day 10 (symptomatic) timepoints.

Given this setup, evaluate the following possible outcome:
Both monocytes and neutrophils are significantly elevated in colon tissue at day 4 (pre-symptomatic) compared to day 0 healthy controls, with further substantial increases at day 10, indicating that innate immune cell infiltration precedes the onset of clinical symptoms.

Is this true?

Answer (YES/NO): NO